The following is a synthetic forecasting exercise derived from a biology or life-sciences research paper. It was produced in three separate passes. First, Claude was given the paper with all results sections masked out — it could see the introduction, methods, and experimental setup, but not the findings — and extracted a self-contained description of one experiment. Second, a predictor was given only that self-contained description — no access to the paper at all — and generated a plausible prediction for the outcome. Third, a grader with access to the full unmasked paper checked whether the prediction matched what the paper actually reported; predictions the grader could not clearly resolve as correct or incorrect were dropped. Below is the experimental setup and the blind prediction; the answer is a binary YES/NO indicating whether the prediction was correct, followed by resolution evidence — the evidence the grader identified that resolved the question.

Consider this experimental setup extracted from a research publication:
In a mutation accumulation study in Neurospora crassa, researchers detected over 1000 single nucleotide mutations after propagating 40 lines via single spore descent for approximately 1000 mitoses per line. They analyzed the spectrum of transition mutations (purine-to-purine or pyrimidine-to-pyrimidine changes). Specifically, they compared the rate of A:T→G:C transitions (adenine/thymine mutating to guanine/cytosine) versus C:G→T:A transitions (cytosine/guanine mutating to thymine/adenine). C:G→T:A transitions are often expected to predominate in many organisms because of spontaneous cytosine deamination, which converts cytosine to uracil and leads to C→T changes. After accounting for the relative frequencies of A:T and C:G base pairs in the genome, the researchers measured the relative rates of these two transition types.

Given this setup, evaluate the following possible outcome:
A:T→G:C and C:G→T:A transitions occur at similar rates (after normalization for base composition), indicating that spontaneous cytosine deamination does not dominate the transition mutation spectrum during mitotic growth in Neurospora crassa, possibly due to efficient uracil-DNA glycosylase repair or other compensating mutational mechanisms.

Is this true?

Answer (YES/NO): NO